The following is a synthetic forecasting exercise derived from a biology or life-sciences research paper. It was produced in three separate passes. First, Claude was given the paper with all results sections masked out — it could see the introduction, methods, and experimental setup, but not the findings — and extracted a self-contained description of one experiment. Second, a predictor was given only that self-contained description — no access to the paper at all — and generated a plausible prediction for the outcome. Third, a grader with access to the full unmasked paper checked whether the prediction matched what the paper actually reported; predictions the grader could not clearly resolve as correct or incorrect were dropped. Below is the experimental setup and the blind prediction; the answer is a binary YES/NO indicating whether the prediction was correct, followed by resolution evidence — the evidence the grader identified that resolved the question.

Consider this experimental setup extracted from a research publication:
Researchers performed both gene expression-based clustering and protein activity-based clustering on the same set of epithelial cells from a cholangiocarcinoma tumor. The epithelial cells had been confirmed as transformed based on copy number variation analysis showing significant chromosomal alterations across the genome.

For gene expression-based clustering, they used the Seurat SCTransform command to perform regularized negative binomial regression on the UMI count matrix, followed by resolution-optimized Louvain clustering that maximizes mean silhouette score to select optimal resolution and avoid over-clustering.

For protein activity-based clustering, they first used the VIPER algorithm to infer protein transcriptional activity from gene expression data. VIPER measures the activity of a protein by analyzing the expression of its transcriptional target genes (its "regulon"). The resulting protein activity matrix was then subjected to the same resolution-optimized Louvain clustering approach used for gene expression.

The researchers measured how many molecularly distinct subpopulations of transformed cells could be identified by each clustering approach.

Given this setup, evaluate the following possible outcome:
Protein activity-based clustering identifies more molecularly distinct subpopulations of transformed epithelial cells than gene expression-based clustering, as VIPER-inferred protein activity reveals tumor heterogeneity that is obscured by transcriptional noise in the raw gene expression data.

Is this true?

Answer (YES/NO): YES